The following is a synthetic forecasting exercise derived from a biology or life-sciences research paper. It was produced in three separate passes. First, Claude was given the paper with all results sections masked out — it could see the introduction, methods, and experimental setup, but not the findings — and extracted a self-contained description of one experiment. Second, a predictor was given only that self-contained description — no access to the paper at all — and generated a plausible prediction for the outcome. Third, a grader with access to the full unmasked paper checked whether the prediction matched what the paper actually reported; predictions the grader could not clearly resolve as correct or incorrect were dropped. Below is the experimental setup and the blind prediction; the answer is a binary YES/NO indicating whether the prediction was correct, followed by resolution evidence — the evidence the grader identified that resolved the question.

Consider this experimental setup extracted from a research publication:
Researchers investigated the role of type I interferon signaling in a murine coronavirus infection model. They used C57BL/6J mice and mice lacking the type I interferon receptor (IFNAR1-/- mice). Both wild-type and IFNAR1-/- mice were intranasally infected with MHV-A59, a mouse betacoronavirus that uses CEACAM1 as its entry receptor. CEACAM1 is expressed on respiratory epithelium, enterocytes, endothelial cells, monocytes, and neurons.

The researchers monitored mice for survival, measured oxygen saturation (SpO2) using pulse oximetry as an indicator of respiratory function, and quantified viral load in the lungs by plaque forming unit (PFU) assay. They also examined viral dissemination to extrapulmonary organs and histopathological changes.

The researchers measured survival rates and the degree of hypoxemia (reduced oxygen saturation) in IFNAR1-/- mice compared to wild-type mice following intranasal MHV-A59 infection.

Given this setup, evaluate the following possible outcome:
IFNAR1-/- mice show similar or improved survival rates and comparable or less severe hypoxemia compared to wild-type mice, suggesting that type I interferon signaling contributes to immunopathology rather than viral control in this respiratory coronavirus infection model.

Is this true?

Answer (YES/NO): NO